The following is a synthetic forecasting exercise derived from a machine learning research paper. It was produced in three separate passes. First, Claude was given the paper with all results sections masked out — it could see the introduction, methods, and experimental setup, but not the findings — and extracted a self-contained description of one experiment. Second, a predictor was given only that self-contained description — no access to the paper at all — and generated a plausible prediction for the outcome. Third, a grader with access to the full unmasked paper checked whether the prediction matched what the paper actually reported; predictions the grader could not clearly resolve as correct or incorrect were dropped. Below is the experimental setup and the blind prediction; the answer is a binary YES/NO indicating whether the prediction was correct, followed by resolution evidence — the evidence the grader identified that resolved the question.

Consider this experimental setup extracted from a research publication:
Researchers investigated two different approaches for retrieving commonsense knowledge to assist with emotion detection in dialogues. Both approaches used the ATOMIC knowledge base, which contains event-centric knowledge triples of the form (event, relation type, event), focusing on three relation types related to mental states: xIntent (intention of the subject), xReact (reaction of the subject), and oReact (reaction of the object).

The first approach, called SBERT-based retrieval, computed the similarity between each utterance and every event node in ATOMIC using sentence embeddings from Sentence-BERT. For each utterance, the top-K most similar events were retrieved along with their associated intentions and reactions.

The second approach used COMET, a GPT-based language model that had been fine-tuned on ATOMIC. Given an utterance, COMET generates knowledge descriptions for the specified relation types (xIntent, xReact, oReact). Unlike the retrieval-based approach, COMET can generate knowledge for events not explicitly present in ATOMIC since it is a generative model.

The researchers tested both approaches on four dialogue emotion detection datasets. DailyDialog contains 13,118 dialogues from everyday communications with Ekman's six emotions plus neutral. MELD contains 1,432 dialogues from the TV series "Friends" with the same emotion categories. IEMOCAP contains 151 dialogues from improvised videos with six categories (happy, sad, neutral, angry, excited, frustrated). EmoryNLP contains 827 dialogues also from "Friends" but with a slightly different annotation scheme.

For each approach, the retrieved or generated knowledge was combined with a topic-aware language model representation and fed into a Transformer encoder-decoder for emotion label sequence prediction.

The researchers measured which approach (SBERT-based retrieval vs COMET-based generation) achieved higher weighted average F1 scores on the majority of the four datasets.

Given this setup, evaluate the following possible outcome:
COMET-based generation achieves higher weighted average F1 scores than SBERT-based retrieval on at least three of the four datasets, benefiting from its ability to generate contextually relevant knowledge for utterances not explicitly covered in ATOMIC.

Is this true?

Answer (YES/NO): YES